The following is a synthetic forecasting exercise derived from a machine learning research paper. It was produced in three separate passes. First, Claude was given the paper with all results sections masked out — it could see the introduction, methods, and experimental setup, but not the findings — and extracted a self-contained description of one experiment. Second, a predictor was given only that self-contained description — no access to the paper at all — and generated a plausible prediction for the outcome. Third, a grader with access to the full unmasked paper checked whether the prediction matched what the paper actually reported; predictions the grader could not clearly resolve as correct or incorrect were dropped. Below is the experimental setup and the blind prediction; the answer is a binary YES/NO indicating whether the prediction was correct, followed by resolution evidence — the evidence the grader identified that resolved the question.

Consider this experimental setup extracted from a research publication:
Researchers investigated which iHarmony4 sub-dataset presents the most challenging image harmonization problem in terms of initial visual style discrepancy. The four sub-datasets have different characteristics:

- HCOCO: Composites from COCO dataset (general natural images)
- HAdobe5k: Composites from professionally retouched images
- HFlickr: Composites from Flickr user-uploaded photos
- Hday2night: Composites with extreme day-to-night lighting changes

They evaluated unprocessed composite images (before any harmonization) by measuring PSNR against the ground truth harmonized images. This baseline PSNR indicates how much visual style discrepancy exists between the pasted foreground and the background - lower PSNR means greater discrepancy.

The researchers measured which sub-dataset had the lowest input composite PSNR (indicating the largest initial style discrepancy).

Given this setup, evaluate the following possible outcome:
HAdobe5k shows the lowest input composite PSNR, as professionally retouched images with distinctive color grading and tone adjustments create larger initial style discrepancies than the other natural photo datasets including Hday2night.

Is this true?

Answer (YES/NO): YES